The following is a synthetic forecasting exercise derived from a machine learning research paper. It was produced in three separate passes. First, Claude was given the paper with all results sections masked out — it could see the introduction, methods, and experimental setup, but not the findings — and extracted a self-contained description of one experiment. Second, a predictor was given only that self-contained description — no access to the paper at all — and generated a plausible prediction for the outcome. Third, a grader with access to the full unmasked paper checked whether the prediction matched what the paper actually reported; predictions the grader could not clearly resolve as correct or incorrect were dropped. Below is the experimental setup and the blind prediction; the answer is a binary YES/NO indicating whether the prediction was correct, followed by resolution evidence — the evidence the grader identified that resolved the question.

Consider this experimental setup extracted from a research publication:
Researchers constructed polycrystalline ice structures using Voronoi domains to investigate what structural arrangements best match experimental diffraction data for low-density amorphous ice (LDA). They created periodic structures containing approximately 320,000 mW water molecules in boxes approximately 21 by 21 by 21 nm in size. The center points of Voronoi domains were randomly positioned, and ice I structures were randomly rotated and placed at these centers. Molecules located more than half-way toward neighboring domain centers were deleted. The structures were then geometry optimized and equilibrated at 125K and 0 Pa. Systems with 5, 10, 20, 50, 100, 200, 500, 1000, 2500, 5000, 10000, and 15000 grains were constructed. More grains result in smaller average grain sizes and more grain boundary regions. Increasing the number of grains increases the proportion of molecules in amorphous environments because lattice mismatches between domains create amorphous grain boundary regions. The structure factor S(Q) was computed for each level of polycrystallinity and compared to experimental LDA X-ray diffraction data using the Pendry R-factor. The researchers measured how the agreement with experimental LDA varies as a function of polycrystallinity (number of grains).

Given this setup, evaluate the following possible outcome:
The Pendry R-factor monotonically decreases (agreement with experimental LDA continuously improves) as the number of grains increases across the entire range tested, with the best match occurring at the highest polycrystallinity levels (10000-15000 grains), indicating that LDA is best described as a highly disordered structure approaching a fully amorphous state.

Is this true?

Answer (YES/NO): NO